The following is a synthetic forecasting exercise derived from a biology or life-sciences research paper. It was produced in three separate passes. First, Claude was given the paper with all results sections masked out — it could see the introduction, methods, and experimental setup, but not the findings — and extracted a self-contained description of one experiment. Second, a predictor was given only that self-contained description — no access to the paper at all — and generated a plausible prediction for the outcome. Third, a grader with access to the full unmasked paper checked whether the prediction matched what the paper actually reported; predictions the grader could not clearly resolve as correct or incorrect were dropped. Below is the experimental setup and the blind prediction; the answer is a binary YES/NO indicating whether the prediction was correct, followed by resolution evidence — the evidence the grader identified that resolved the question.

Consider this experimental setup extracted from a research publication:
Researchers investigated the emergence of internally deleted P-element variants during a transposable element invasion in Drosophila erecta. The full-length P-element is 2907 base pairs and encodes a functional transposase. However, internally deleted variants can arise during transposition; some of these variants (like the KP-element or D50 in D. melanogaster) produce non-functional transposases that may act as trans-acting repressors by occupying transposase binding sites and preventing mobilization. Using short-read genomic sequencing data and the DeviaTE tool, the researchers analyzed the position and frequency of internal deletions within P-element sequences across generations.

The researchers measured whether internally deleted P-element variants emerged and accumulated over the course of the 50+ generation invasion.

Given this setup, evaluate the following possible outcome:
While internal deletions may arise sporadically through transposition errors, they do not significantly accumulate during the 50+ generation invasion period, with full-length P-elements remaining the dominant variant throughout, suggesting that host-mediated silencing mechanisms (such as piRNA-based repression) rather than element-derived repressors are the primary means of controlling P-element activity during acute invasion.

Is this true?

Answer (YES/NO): NO